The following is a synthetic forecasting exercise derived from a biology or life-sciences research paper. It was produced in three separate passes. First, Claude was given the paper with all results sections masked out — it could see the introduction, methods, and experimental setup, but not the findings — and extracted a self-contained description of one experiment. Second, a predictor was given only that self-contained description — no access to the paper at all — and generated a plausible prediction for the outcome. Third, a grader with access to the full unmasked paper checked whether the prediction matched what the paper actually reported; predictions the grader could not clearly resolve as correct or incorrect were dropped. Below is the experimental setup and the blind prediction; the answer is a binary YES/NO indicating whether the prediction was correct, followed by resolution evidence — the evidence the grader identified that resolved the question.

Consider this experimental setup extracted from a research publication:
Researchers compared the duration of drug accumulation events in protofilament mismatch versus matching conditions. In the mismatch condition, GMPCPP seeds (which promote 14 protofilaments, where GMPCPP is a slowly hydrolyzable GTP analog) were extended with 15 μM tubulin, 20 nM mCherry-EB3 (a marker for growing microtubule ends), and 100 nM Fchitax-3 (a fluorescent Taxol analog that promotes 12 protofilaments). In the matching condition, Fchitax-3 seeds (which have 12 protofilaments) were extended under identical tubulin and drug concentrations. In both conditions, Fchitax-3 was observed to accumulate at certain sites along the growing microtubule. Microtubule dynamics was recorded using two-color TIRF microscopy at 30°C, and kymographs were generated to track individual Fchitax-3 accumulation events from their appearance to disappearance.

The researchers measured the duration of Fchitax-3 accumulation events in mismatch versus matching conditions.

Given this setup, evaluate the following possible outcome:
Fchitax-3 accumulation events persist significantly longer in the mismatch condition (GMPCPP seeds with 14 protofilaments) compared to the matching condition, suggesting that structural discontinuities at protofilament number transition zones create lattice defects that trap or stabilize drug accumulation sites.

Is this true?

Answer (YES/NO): YES